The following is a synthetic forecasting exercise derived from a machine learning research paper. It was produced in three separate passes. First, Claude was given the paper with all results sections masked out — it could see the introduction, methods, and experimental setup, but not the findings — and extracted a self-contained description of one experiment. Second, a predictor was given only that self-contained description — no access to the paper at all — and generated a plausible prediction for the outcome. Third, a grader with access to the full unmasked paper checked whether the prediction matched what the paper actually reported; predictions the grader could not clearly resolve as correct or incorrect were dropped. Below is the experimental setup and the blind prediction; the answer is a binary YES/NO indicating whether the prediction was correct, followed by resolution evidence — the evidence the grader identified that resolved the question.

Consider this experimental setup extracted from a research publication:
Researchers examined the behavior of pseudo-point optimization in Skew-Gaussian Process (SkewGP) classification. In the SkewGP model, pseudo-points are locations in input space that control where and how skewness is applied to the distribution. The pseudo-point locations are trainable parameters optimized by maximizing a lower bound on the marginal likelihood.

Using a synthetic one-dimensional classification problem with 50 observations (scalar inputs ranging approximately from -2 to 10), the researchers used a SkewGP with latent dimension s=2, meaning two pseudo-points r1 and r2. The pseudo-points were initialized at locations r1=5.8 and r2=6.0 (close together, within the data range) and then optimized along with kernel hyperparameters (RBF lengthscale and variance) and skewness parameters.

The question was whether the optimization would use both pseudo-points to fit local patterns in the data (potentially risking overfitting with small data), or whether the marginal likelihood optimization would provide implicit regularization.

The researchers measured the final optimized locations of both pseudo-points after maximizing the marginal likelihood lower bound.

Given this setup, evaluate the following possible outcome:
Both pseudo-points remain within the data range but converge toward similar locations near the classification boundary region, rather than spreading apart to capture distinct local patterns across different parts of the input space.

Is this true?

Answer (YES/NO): NO